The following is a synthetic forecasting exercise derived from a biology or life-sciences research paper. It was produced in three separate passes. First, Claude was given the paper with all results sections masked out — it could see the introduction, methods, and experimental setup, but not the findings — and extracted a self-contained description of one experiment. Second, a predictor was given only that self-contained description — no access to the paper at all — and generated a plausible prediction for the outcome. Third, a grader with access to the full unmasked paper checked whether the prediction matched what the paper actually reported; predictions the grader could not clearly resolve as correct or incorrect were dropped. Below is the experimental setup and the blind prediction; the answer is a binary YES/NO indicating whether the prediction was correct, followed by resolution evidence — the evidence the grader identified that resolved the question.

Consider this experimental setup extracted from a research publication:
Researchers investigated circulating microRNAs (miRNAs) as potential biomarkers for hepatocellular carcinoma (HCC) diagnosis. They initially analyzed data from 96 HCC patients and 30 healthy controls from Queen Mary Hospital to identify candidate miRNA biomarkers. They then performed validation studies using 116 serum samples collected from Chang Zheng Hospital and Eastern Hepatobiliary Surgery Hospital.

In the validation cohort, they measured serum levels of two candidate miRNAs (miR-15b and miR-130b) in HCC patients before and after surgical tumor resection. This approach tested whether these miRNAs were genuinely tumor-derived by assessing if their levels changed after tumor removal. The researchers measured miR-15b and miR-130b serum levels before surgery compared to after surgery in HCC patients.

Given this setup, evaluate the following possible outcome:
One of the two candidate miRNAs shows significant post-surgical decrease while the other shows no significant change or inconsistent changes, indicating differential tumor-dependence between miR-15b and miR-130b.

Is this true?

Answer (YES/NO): NO